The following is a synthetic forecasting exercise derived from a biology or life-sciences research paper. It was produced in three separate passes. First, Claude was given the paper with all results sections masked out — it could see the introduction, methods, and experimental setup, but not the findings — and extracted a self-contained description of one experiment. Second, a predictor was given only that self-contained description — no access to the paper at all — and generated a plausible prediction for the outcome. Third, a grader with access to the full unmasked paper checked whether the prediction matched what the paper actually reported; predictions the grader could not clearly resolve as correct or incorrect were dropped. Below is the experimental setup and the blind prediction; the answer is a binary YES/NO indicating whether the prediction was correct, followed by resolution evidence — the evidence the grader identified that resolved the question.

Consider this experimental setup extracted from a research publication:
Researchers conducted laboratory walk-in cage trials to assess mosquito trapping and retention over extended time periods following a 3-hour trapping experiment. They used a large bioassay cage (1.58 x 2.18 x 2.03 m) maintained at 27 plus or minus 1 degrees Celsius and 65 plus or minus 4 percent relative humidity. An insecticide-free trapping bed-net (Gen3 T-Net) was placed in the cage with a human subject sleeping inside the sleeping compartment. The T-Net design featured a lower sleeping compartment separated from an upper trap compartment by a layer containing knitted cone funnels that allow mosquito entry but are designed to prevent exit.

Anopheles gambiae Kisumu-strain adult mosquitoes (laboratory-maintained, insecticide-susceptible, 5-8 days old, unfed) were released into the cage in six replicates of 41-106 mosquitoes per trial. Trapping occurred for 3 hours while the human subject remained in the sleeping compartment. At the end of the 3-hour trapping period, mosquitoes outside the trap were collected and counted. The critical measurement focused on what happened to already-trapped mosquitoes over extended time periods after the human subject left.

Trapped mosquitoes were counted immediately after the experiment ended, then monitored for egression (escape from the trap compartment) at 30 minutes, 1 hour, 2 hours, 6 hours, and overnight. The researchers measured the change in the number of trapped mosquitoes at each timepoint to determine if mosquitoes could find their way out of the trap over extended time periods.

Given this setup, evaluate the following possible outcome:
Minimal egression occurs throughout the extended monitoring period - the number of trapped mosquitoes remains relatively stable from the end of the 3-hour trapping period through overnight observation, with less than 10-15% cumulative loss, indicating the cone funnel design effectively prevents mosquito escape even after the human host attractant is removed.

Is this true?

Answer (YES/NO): YES